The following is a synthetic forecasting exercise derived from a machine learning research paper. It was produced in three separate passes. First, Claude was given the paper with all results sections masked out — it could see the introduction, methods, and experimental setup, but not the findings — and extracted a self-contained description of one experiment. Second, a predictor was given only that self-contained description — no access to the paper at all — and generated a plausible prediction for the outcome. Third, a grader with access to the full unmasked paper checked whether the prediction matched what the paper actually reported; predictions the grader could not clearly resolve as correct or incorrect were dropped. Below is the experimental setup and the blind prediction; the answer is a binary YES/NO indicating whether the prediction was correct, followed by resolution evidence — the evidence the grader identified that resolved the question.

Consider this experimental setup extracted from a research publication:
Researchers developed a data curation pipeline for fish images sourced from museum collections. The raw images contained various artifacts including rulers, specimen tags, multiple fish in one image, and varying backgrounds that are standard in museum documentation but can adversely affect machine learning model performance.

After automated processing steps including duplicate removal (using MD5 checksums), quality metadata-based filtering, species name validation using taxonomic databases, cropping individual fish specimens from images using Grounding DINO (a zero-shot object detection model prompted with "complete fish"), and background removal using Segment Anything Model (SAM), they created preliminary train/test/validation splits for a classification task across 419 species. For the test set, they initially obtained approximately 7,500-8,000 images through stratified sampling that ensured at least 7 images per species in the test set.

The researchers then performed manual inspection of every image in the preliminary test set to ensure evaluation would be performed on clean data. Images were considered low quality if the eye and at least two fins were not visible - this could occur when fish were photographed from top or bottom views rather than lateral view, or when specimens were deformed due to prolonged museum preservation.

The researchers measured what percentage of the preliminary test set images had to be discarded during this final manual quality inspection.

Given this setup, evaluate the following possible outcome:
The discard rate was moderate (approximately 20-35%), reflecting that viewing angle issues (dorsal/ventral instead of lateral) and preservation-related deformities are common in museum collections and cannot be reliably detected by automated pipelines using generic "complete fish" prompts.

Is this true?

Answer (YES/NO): NO